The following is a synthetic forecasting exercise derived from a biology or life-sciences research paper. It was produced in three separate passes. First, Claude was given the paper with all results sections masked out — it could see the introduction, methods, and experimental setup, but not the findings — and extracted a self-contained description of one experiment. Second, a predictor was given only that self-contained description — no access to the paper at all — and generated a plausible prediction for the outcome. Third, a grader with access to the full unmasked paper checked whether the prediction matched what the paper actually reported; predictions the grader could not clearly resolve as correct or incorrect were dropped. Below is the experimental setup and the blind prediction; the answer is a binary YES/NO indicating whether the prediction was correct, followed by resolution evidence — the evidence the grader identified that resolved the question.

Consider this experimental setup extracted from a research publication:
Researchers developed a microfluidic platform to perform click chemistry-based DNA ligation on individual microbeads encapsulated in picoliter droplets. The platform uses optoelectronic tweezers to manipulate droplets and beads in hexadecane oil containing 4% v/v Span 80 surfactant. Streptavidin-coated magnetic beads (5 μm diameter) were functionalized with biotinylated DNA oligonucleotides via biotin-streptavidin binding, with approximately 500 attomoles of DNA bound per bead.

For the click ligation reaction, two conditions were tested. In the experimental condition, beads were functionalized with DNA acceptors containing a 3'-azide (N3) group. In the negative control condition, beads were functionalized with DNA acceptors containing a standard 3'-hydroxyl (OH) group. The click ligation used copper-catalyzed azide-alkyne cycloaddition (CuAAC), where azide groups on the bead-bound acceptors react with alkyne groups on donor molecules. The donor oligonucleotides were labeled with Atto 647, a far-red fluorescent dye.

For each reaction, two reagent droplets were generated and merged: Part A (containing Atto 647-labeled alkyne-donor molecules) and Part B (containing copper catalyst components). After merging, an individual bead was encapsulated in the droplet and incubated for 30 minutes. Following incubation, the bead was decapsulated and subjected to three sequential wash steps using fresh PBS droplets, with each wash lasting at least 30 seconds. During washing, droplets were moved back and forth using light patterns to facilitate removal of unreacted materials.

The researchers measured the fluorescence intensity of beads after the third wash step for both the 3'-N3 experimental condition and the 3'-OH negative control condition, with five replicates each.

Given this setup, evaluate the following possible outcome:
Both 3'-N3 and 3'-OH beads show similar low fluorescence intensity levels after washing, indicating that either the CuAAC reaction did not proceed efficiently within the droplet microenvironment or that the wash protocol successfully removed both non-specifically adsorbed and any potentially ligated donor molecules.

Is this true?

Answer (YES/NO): NO